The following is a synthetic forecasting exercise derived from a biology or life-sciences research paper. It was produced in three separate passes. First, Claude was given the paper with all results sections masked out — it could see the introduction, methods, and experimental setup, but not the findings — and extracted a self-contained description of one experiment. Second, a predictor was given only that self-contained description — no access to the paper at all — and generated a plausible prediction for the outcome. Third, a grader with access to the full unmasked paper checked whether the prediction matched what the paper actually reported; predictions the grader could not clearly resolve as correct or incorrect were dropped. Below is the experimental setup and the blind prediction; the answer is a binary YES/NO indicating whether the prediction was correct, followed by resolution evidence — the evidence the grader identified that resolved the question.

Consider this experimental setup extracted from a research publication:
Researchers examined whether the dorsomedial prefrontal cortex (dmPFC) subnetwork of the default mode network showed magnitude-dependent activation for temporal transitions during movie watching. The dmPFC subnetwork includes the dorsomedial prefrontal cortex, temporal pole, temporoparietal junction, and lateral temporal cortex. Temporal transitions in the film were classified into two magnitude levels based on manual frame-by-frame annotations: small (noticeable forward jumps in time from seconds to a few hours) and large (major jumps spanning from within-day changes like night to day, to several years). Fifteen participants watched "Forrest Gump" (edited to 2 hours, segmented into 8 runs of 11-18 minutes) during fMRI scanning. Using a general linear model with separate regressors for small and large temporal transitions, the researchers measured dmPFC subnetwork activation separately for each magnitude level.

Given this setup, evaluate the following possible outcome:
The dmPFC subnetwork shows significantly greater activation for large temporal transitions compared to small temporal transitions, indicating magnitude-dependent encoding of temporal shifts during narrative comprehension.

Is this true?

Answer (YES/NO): YES